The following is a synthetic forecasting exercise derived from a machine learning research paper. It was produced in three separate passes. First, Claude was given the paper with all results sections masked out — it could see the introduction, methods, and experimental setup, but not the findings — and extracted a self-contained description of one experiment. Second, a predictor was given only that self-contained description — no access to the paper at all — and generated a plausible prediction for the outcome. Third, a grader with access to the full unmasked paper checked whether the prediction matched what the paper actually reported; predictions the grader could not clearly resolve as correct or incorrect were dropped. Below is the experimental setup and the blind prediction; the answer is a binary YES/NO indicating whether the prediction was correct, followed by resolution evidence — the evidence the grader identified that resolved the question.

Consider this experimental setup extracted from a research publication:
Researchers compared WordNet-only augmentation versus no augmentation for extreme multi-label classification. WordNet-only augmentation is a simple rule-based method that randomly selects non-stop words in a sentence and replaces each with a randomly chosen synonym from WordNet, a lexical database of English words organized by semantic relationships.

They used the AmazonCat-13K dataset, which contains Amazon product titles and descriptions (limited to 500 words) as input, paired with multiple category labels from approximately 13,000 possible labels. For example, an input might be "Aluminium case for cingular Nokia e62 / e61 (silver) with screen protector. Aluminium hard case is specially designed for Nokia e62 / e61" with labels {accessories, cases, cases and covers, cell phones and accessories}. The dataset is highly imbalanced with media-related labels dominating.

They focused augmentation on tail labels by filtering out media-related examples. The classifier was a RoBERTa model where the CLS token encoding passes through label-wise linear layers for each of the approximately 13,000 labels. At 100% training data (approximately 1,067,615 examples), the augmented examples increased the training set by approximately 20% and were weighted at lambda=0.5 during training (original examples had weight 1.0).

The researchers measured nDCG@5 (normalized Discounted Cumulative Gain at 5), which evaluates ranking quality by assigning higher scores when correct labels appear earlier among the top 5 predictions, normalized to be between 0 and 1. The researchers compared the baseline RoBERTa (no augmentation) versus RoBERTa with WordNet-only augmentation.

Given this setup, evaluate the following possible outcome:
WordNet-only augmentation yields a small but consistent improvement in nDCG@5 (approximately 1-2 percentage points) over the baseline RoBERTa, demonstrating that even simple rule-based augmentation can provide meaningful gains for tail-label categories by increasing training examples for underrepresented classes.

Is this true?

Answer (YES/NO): NO